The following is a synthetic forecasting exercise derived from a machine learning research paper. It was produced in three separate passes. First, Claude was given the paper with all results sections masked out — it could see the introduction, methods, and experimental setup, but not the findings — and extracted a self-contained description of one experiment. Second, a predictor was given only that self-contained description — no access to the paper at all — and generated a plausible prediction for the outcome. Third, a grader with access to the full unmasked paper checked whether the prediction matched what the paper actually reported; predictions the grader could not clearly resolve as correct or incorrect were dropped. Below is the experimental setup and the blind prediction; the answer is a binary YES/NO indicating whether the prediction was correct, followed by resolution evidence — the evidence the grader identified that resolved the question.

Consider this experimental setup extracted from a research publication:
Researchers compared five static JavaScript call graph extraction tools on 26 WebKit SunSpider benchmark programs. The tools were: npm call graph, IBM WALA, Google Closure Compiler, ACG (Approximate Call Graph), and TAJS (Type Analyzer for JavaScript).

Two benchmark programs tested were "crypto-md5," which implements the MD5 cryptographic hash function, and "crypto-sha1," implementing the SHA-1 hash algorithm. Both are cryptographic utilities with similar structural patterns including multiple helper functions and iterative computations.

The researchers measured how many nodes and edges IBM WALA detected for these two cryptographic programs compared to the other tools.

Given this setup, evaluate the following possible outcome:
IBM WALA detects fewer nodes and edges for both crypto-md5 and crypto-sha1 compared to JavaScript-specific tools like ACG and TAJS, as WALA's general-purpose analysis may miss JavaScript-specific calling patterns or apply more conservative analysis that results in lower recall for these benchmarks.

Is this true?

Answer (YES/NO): YES